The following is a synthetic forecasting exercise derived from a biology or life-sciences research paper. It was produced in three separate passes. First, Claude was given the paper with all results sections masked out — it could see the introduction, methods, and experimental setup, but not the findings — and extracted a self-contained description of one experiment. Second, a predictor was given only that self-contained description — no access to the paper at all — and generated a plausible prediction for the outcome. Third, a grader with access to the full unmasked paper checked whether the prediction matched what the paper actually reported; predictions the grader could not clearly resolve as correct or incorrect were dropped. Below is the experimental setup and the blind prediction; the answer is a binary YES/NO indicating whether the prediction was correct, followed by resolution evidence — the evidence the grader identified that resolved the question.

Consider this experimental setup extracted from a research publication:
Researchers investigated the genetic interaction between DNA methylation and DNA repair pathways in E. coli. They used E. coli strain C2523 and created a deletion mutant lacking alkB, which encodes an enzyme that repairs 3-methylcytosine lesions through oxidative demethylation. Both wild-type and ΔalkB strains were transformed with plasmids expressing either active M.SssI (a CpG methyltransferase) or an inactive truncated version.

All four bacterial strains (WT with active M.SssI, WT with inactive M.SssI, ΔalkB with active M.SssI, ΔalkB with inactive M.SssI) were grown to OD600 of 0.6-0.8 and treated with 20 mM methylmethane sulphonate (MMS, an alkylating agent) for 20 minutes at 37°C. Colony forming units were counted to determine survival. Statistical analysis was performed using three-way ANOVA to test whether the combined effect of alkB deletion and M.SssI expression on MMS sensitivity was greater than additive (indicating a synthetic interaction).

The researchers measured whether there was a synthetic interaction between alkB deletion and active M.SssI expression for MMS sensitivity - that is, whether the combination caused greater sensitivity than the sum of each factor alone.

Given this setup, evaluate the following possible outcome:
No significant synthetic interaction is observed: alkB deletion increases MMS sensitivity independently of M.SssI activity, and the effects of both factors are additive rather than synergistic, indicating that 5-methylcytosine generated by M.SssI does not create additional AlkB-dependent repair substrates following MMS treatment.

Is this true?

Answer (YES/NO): NO